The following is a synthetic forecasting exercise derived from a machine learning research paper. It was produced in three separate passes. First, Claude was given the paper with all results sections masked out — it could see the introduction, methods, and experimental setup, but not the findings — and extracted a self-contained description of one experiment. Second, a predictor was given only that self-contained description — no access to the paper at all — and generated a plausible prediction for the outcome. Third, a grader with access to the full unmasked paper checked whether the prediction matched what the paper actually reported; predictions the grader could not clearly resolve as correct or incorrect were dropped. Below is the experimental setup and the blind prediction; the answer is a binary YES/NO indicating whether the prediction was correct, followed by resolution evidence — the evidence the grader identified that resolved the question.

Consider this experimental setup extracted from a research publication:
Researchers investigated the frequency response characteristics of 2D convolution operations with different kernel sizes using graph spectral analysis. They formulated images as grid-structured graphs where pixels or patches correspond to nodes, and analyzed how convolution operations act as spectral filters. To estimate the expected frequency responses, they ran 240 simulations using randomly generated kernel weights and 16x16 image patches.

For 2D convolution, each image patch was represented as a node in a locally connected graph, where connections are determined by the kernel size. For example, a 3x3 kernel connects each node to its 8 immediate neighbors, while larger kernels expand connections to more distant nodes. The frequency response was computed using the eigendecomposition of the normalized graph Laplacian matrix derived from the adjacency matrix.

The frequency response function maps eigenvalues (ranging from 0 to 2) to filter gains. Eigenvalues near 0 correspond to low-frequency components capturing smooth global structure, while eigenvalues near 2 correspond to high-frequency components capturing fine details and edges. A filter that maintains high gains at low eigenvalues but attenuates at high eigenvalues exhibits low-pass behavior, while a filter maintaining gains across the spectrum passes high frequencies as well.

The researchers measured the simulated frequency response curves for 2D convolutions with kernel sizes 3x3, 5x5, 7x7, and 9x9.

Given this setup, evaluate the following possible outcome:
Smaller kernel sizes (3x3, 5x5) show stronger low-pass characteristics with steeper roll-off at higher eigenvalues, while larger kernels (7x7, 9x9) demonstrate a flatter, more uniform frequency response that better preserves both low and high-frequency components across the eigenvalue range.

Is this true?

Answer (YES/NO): NO